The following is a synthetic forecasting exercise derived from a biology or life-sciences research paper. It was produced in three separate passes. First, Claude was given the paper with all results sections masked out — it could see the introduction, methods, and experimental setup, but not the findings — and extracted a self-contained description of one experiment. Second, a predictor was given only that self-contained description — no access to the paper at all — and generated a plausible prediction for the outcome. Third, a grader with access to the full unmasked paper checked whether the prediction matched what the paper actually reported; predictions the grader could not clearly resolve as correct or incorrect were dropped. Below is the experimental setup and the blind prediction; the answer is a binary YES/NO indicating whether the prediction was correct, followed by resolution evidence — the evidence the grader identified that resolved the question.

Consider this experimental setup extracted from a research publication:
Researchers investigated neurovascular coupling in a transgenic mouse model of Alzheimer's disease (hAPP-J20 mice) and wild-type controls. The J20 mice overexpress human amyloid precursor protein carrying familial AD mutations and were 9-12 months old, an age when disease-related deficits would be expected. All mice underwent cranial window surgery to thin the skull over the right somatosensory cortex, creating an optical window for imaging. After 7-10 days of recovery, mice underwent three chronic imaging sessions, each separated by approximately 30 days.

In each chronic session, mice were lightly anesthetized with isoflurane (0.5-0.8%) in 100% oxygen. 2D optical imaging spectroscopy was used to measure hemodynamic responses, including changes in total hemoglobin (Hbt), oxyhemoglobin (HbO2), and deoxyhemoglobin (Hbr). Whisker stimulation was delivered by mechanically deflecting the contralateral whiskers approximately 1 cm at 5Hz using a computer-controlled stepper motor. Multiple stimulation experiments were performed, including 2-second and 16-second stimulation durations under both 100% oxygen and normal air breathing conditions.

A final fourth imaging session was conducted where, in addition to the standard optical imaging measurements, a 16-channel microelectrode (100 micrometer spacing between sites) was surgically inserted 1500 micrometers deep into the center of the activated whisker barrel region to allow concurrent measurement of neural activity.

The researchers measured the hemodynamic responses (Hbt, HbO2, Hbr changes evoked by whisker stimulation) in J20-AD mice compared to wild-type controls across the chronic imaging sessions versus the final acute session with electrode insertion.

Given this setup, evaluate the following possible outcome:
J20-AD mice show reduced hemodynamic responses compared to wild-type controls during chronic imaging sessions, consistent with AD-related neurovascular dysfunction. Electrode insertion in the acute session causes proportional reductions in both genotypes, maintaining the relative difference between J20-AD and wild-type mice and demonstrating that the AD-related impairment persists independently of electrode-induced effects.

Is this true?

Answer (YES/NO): NO